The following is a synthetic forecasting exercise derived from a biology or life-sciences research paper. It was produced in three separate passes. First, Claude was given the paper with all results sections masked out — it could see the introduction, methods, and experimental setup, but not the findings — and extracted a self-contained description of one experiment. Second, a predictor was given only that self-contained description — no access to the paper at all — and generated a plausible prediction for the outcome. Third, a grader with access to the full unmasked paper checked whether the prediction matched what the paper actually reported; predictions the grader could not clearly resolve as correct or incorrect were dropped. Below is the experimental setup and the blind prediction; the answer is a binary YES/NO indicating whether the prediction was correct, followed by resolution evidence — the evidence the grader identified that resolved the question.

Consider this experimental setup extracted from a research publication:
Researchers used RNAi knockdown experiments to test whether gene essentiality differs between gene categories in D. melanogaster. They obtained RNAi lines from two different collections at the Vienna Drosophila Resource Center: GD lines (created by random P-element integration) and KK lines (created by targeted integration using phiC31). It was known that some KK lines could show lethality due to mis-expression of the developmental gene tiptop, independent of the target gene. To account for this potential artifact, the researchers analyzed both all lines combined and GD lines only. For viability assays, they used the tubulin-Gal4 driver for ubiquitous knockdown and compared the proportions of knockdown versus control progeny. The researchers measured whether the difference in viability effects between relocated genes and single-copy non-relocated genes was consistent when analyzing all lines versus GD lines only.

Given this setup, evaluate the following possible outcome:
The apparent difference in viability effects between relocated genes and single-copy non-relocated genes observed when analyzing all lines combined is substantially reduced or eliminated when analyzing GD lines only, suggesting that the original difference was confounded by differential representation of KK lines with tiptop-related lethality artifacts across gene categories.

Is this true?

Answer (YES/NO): NO